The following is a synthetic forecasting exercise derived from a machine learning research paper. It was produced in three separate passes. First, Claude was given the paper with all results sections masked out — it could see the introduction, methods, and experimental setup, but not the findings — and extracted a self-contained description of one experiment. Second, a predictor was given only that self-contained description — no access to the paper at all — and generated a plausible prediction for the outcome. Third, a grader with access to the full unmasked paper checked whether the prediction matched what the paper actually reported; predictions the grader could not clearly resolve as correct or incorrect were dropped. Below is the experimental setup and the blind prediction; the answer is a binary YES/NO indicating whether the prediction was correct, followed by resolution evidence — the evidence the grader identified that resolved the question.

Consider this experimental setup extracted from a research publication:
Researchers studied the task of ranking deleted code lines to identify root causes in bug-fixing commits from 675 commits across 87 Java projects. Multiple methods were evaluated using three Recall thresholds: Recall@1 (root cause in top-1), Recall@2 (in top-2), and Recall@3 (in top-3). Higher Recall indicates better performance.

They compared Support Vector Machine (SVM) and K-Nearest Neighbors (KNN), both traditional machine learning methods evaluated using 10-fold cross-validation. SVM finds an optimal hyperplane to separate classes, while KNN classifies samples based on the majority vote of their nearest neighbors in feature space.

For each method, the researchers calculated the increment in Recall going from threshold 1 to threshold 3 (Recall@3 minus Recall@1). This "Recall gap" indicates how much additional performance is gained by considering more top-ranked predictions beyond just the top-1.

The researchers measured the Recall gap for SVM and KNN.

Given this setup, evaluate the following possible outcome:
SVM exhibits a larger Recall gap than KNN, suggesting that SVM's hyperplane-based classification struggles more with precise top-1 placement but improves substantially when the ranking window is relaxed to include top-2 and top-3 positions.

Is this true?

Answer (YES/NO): NO